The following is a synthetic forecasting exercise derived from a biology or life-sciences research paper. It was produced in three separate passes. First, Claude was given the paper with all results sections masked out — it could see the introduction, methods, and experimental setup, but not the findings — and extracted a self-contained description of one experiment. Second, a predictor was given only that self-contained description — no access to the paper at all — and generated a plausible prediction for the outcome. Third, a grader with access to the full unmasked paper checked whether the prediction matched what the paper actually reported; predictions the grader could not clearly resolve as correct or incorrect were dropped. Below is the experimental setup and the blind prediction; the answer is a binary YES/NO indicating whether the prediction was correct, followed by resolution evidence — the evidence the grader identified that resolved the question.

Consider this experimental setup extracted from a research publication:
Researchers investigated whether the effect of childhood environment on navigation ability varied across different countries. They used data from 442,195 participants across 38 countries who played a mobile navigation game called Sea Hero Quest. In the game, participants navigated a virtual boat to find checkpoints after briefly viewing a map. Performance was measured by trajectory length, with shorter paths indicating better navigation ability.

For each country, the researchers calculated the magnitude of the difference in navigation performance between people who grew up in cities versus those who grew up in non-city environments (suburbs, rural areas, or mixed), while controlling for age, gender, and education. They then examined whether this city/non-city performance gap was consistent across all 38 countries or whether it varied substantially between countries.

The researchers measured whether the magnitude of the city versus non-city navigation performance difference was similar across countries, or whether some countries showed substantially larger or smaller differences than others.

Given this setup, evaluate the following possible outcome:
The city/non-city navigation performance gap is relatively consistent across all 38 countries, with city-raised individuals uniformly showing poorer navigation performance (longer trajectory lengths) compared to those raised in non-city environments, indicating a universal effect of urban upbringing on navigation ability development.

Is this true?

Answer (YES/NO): NO